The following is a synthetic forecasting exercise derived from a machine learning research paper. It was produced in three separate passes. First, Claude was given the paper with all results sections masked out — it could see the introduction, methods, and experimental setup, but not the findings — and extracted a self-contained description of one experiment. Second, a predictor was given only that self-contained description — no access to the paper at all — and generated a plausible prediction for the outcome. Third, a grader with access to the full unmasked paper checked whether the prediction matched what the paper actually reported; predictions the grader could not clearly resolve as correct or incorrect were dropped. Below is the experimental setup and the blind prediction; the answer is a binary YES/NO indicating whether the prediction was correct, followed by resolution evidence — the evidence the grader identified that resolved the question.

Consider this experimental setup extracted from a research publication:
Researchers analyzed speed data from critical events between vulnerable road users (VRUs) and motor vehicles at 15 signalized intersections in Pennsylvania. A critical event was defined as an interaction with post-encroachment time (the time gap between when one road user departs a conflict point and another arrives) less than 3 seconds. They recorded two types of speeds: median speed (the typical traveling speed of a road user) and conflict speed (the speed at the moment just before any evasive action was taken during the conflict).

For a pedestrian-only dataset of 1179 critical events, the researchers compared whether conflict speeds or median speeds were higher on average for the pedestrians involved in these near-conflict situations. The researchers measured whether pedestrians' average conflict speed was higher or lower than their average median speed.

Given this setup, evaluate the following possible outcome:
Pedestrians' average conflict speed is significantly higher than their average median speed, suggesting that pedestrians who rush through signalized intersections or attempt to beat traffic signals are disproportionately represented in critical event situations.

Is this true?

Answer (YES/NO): NO